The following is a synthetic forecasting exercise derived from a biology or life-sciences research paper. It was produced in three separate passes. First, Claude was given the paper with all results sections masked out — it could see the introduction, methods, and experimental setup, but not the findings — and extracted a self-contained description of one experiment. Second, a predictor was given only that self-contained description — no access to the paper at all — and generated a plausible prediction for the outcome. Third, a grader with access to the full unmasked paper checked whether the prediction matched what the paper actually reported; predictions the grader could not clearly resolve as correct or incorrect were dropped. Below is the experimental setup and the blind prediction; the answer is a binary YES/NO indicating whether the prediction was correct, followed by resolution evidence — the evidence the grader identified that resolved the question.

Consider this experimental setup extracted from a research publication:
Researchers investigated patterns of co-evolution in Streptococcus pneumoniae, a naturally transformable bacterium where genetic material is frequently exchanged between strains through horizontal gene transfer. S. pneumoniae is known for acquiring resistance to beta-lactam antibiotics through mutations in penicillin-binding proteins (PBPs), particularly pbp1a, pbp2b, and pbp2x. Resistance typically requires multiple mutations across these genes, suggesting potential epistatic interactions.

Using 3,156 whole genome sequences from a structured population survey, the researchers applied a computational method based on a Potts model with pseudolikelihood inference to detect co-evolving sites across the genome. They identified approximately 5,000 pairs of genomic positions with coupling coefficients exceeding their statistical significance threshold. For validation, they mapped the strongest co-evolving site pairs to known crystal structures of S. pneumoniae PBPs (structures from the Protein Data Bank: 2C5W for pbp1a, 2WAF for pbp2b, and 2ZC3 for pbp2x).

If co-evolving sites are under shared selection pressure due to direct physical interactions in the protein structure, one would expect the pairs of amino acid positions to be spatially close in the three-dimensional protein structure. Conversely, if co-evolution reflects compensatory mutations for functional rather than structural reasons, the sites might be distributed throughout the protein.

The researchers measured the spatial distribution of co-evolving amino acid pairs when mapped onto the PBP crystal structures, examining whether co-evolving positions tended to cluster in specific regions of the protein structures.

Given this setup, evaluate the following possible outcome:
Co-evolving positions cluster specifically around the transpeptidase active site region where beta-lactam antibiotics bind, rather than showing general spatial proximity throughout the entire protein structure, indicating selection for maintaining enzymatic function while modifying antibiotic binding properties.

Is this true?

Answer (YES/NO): NO